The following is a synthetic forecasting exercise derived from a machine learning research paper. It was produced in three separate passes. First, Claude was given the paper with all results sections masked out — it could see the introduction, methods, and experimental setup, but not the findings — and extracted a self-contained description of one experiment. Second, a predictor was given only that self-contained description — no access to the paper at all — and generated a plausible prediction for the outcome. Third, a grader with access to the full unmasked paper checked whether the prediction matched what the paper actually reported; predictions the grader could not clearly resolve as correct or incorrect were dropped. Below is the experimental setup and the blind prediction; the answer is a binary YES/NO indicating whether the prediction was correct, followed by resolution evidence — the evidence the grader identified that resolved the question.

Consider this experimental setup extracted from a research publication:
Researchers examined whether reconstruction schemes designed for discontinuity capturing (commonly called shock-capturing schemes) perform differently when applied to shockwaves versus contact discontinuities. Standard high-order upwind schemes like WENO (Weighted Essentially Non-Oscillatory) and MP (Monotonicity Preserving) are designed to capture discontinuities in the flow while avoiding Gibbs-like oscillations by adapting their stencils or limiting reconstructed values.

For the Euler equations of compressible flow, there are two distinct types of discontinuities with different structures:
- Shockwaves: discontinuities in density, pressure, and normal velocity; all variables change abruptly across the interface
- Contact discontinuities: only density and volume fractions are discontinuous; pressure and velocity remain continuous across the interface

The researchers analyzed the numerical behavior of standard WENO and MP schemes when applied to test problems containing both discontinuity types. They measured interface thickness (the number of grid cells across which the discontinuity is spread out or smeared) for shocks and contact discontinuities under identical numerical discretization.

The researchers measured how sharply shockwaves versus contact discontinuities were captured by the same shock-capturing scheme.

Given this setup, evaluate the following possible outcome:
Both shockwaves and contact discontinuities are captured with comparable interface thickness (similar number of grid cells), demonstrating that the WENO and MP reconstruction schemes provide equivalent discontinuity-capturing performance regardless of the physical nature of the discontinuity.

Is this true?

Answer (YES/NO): NO